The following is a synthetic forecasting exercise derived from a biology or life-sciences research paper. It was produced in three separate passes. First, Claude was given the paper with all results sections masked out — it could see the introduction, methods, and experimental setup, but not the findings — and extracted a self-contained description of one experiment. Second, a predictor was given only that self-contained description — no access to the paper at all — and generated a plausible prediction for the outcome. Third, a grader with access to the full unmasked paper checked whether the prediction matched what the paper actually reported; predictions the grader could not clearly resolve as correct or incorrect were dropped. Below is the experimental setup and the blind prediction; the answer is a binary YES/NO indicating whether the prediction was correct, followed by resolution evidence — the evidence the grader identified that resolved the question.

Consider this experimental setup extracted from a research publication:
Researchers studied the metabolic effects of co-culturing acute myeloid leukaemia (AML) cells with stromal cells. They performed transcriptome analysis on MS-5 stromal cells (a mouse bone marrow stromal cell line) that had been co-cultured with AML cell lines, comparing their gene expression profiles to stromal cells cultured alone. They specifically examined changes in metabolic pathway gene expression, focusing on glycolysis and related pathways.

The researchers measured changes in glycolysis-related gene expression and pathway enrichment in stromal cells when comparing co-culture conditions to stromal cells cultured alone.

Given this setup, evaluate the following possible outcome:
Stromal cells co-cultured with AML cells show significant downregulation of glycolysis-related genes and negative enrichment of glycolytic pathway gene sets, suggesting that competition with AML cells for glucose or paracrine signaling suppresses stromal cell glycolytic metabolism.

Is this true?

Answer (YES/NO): NO